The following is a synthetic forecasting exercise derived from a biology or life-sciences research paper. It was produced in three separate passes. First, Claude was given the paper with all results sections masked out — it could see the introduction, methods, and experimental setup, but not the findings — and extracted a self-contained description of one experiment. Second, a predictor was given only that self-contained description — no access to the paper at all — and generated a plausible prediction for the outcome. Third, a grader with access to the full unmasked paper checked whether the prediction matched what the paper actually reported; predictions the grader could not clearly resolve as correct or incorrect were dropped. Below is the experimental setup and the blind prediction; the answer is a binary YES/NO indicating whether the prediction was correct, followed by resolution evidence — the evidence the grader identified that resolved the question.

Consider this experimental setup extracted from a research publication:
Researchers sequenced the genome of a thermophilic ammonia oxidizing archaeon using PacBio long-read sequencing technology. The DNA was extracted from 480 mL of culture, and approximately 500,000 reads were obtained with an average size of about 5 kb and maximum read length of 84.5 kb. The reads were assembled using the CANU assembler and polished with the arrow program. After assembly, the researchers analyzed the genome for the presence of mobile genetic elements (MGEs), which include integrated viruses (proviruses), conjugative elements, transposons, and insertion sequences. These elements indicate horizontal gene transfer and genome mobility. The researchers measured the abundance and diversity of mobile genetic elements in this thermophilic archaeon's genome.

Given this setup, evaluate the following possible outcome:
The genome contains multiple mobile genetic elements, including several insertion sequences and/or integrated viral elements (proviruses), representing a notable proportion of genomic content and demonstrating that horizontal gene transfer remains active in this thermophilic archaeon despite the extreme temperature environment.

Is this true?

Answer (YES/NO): YES